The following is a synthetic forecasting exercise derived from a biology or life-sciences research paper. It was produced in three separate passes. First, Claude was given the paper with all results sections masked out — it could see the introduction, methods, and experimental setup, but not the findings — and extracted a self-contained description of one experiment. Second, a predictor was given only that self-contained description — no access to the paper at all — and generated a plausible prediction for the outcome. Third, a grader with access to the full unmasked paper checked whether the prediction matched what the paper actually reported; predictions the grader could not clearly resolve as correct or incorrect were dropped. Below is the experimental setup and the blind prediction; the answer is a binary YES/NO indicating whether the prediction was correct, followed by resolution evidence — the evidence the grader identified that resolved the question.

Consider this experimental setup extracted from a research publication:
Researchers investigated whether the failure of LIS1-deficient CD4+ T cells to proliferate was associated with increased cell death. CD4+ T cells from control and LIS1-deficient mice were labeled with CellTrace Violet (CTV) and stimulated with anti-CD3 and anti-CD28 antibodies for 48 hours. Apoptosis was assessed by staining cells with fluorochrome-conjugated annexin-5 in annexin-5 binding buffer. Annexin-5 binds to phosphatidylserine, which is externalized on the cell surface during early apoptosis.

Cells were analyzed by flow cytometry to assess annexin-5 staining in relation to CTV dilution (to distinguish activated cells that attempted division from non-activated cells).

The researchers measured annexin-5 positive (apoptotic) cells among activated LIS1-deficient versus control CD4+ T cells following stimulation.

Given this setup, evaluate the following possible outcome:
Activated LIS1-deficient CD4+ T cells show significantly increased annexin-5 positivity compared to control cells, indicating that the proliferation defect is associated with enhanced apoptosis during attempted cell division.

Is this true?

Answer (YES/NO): YES